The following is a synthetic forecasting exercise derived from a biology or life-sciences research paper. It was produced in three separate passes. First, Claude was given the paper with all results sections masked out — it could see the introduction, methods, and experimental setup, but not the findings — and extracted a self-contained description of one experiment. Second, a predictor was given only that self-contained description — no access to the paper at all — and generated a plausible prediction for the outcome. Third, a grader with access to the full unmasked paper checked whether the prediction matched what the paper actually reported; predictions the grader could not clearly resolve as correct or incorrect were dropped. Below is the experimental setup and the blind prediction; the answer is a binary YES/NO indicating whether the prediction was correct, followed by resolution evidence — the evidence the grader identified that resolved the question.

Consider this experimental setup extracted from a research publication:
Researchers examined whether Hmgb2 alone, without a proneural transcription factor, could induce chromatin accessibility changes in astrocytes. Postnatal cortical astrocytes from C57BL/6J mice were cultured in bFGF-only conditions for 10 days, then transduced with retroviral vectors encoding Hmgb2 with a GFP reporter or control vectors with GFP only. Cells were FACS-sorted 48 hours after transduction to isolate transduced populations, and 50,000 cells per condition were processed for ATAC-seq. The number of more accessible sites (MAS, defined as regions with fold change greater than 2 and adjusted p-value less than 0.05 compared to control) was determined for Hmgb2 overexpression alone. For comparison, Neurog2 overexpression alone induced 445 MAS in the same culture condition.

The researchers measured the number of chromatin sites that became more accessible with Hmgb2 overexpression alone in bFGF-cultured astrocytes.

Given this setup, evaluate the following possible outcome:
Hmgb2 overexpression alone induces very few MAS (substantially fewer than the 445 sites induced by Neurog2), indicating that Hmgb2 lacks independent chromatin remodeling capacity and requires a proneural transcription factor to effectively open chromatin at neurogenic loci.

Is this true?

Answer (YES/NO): YES